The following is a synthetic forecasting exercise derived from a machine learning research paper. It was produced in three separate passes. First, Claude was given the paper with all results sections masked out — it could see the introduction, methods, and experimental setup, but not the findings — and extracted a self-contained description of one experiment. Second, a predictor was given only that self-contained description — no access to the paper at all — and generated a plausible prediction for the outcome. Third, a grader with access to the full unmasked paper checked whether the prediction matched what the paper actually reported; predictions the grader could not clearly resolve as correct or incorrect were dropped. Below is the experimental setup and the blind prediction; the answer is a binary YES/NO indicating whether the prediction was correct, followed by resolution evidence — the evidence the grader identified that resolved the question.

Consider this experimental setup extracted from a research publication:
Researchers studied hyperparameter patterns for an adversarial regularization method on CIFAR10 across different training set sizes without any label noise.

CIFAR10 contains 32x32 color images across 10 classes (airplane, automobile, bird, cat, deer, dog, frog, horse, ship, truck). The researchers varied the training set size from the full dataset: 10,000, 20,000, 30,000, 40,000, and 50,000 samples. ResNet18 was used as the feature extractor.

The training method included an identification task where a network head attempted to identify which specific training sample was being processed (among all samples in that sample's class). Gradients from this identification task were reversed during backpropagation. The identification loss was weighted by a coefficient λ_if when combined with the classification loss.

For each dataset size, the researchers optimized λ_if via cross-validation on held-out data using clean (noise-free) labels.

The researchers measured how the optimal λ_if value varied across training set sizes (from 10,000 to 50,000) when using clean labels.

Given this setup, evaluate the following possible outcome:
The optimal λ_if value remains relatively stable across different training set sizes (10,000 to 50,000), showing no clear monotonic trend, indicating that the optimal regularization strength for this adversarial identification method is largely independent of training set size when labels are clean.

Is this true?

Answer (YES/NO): YES